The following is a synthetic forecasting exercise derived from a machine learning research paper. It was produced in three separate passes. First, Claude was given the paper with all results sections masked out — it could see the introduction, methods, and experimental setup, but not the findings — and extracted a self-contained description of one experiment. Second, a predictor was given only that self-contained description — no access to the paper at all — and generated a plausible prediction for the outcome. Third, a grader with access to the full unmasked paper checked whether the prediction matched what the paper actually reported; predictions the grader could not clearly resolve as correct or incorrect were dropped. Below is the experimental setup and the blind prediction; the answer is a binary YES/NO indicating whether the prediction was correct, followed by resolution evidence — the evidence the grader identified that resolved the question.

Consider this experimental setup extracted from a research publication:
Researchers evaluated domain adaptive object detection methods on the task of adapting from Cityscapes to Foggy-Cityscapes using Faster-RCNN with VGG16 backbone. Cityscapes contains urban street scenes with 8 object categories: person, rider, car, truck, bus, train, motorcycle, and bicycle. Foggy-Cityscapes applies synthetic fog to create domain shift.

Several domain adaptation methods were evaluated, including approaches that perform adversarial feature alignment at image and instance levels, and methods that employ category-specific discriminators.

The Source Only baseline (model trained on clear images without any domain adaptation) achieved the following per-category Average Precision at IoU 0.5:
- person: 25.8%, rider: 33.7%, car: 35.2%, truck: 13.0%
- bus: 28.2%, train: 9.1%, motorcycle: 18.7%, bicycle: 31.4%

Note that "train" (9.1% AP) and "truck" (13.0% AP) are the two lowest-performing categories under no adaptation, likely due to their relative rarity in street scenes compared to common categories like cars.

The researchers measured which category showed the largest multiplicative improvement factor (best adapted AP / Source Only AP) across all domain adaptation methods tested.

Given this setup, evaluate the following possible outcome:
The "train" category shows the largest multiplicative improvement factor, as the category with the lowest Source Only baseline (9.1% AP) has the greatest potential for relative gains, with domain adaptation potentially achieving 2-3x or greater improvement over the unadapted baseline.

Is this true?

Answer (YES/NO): YES